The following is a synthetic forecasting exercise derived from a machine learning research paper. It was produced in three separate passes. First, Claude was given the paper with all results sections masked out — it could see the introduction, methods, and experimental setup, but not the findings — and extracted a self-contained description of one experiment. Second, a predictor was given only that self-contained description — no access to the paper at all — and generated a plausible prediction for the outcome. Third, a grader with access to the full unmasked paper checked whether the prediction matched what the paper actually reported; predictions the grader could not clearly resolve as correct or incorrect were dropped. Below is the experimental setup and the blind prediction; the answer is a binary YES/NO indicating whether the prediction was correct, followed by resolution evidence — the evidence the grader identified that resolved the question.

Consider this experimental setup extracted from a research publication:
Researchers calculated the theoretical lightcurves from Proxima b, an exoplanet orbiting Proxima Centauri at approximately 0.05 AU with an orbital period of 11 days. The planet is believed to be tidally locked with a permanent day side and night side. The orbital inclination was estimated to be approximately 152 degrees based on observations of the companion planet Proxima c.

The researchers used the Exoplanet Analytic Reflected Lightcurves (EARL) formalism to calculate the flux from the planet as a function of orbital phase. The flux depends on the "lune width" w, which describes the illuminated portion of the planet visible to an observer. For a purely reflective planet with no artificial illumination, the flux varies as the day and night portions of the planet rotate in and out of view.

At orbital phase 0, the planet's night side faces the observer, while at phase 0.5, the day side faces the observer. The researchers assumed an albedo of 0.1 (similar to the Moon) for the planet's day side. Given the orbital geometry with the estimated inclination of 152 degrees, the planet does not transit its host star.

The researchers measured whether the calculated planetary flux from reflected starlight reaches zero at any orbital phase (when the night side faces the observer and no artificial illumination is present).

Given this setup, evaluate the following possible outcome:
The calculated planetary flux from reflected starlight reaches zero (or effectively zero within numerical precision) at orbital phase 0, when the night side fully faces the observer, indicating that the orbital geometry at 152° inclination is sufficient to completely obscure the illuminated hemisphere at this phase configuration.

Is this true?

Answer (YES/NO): NO